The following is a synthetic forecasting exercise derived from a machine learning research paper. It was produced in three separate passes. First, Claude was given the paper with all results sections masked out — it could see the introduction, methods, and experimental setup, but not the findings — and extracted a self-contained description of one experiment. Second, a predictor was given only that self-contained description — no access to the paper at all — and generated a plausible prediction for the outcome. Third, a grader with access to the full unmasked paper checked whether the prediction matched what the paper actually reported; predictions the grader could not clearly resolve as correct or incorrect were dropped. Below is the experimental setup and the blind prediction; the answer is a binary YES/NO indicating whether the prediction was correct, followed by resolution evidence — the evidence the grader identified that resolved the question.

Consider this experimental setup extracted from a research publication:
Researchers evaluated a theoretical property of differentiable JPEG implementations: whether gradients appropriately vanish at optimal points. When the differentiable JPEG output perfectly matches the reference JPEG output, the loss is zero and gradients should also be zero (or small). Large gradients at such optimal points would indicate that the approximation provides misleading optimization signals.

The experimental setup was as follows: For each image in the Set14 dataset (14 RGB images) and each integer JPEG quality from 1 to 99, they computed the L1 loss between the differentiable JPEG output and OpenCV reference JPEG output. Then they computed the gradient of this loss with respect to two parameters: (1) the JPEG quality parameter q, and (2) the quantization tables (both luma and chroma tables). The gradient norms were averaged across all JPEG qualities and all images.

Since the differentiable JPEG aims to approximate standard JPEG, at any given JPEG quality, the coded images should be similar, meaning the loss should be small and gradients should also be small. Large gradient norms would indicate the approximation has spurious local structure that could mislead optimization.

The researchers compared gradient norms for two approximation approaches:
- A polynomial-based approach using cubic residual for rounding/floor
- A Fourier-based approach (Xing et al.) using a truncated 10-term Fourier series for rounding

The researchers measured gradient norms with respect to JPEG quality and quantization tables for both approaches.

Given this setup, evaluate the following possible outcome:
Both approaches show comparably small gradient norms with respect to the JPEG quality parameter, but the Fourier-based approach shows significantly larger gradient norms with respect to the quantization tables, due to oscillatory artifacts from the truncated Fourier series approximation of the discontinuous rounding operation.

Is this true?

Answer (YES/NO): NO